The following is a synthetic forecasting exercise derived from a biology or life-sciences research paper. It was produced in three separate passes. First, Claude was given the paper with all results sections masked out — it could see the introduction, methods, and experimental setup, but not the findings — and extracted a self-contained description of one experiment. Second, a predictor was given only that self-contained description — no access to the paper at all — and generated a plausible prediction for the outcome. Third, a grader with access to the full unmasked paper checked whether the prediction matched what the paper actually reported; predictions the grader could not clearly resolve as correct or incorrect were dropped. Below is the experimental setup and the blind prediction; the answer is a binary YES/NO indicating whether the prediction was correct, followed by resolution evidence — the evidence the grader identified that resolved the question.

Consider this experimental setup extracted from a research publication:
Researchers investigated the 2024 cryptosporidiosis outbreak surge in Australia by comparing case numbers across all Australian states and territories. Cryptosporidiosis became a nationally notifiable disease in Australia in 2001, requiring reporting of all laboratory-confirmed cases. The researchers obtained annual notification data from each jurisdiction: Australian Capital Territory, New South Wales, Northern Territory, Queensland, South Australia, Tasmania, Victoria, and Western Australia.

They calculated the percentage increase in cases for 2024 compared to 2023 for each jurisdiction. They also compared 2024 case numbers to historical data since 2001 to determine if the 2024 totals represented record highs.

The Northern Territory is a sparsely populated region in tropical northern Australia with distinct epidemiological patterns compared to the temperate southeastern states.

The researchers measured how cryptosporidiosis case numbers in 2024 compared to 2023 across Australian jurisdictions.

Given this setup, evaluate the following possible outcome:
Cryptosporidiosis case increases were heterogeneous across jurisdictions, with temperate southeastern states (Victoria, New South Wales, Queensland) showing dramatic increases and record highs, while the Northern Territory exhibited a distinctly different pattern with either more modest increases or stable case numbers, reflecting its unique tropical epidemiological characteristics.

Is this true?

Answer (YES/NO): NO